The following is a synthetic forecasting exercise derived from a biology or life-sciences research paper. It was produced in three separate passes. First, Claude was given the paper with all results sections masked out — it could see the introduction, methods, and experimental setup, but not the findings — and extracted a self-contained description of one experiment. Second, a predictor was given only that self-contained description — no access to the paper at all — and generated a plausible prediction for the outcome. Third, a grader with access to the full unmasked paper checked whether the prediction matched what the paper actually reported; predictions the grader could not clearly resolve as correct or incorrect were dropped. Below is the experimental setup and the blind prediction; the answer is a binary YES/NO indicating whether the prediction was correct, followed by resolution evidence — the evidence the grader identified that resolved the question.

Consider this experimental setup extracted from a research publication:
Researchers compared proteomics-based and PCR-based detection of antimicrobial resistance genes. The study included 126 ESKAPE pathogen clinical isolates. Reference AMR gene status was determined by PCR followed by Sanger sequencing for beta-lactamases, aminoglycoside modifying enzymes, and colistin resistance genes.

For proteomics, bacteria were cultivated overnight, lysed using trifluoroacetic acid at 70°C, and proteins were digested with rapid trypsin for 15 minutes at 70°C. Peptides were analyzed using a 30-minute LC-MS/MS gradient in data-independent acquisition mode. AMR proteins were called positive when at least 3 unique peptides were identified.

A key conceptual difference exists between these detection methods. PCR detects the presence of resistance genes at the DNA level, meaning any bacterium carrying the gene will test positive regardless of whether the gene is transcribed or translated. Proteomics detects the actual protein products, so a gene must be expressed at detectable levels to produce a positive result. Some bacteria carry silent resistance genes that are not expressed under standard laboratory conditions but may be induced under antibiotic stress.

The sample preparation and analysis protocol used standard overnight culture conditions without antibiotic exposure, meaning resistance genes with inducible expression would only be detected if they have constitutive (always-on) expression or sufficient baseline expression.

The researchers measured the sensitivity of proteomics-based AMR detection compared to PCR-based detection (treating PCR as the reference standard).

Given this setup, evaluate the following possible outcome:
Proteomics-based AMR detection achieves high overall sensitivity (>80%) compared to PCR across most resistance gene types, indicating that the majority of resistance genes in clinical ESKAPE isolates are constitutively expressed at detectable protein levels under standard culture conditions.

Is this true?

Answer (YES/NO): YES